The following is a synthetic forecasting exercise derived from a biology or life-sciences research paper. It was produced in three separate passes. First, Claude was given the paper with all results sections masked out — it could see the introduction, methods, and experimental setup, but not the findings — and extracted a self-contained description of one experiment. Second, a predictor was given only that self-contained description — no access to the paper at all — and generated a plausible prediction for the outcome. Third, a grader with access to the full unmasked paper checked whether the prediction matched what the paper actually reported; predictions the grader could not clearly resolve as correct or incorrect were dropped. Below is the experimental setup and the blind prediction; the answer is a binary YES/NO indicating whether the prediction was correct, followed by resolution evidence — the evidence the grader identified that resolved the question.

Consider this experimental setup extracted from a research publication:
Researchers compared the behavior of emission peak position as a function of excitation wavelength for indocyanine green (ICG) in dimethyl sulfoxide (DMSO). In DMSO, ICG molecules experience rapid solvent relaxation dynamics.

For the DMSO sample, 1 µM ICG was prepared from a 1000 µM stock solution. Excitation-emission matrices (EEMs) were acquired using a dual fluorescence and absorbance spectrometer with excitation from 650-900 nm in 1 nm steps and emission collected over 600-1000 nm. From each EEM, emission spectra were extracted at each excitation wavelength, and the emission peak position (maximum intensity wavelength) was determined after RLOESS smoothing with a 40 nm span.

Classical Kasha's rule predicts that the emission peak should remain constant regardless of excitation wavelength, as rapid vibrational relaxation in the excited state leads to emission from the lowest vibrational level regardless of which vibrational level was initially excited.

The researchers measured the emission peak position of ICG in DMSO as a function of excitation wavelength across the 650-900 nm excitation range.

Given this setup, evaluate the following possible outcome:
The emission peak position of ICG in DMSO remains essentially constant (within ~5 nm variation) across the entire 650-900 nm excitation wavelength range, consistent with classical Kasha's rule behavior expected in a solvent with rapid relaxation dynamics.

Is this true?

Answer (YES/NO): YES